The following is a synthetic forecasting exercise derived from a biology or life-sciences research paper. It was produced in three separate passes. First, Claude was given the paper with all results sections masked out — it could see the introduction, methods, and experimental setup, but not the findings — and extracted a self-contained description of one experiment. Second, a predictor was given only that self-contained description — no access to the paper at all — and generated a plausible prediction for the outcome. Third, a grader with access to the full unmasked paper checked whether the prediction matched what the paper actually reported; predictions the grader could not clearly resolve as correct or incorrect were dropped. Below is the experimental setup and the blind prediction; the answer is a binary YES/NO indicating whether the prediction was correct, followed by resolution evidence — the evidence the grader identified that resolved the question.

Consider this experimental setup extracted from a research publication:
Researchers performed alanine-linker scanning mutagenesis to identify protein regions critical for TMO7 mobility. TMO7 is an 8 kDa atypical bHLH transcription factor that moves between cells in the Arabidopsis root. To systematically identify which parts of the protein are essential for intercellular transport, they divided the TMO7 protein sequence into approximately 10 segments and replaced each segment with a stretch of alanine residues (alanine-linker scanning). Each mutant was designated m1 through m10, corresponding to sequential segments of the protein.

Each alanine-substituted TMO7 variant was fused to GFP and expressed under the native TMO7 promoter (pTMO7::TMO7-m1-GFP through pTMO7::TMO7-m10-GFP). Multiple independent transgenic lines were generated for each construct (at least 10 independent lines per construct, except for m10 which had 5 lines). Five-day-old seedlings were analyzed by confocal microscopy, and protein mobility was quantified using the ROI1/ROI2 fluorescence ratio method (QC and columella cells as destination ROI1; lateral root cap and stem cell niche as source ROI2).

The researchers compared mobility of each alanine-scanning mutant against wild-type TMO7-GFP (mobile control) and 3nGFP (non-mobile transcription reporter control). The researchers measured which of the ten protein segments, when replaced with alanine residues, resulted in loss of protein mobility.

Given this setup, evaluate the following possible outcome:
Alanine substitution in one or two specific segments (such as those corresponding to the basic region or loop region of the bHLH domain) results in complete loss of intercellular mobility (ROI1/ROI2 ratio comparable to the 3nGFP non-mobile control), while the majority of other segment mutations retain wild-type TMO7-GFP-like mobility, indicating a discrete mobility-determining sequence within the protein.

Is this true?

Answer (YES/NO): NO